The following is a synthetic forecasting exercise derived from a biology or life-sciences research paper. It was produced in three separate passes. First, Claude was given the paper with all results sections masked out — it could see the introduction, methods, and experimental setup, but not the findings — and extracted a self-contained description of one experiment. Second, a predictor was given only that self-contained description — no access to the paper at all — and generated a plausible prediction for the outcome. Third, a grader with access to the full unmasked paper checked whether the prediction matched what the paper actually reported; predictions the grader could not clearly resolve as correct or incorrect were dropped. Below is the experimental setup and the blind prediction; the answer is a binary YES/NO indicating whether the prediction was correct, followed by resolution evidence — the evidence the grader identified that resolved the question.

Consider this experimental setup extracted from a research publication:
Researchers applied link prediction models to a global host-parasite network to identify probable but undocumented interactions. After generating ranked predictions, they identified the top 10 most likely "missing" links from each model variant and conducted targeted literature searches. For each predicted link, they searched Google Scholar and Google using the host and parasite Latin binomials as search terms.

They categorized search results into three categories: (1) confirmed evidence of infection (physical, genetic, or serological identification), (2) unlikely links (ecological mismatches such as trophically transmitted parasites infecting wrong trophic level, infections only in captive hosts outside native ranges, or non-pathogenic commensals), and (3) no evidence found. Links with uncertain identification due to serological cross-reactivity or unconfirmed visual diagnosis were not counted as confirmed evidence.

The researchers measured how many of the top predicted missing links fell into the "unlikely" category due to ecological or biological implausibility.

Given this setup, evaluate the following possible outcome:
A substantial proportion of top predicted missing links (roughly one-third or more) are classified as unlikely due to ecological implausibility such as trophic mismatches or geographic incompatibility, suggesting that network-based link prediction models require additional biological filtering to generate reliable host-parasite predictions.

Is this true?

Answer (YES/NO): NO